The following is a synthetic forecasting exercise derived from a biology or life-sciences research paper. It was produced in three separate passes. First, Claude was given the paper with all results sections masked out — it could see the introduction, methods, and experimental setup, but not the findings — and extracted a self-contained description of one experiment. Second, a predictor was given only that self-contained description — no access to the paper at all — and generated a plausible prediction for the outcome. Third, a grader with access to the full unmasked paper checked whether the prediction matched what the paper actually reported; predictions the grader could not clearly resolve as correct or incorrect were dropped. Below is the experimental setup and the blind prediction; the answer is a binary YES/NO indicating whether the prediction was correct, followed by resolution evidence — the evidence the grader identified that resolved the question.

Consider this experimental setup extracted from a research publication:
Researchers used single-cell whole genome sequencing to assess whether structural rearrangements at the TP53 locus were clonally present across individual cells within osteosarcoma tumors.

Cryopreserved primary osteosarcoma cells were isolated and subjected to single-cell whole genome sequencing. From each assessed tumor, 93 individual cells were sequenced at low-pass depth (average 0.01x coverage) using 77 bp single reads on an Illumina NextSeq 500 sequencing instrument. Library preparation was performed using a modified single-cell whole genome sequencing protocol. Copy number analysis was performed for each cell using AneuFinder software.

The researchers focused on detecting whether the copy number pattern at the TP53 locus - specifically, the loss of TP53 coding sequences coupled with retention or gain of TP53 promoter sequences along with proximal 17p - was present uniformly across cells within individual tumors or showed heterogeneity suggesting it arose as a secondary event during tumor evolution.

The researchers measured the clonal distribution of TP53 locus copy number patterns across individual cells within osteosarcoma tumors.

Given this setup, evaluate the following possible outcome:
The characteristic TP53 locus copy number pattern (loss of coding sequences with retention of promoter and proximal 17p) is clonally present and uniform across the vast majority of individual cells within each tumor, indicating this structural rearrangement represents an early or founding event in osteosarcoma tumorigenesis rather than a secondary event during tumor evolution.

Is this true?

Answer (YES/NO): YES